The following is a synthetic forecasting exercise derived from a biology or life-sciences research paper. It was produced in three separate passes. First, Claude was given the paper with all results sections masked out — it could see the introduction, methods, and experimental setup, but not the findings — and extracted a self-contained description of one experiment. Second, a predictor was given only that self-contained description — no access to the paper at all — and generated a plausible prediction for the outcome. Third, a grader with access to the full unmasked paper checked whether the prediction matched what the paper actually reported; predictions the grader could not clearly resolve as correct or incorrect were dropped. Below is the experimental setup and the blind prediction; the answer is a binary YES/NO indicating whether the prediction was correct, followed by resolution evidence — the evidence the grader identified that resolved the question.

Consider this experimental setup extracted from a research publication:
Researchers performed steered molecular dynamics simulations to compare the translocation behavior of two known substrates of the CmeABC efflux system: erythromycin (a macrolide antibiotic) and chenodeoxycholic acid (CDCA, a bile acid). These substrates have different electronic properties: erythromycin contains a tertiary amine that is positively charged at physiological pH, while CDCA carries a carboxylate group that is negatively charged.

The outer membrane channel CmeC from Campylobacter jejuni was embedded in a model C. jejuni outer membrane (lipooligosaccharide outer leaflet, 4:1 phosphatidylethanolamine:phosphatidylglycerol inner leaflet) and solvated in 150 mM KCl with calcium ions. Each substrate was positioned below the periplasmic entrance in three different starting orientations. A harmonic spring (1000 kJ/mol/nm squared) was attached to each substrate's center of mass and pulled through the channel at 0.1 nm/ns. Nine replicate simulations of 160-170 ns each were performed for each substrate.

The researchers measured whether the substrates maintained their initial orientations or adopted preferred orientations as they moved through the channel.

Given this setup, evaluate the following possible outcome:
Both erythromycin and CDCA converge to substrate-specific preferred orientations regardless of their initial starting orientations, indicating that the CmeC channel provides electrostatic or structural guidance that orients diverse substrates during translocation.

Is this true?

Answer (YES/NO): NO